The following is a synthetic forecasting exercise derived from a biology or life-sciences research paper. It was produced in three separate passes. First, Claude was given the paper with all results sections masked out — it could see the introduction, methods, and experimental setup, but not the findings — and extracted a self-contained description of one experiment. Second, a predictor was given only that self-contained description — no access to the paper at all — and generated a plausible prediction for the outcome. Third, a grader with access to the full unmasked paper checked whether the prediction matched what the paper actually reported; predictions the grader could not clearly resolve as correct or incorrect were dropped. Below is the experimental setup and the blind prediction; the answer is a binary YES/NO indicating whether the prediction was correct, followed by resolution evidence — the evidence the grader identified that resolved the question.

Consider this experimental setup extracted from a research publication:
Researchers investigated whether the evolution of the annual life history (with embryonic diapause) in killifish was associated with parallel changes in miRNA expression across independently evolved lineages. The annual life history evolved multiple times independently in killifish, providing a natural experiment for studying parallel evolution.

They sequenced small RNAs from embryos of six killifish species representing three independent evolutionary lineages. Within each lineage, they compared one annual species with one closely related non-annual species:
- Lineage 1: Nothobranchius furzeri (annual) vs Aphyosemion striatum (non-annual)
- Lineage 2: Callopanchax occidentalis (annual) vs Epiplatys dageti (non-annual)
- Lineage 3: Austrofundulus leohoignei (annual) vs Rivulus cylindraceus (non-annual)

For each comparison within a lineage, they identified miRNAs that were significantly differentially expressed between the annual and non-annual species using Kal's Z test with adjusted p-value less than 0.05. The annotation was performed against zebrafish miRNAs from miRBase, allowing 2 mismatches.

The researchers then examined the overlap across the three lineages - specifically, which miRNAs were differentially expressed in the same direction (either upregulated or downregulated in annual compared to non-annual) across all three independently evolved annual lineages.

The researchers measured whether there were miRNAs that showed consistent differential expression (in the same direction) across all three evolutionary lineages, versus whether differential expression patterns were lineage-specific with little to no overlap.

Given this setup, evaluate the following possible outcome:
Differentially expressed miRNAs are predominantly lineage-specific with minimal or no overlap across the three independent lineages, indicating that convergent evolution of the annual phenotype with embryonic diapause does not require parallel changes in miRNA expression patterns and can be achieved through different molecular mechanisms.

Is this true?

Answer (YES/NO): NO